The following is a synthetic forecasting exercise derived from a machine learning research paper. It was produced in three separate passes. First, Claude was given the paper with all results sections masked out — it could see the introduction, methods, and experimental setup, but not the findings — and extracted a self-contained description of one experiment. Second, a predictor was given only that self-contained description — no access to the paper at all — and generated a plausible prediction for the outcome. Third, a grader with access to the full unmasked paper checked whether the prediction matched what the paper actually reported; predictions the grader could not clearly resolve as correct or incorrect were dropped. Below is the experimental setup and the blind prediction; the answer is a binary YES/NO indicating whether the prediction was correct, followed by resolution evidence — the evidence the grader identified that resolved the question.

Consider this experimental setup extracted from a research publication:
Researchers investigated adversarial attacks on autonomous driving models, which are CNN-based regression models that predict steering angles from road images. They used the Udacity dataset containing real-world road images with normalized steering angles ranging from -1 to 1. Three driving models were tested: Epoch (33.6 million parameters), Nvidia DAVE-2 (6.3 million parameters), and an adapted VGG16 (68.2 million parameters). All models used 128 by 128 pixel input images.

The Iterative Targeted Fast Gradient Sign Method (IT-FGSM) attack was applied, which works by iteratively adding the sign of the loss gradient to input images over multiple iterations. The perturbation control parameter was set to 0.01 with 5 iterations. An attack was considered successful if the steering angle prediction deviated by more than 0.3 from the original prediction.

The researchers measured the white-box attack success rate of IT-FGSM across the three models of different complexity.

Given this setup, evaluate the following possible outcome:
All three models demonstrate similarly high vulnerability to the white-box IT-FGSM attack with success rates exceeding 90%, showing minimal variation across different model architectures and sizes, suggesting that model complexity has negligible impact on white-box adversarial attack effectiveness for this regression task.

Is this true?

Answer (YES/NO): NO